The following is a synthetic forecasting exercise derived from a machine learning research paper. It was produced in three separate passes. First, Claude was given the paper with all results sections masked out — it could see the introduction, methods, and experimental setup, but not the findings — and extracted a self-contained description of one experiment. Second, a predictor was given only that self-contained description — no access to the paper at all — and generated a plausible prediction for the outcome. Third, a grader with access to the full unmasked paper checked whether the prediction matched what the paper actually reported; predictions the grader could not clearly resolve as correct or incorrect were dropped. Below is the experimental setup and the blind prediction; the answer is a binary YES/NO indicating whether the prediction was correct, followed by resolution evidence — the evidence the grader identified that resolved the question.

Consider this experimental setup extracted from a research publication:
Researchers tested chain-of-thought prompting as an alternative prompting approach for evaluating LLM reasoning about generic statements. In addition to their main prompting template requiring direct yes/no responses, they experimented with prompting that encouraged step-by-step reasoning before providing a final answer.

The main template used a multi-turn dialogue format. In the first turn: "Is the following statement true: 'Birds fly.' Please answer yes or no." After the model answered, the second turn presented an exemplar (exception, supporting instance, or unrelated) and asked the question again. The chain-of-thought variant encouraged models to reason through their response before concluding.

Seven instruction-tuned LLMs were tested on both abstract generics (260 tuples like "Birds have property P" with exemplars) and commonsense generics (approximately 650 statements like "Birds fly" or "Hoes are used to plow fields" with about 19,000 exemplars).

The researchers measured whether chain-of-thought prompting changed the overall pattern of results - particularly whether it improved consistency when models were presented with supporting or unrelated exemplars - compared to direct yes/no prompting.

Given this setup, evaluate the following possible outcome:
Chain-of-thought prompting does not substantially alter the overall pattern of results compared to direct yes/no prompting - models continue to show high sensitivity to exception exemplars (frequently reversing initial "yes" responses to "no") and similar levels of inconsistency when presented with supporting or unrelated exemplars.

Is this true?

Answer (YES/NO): YES